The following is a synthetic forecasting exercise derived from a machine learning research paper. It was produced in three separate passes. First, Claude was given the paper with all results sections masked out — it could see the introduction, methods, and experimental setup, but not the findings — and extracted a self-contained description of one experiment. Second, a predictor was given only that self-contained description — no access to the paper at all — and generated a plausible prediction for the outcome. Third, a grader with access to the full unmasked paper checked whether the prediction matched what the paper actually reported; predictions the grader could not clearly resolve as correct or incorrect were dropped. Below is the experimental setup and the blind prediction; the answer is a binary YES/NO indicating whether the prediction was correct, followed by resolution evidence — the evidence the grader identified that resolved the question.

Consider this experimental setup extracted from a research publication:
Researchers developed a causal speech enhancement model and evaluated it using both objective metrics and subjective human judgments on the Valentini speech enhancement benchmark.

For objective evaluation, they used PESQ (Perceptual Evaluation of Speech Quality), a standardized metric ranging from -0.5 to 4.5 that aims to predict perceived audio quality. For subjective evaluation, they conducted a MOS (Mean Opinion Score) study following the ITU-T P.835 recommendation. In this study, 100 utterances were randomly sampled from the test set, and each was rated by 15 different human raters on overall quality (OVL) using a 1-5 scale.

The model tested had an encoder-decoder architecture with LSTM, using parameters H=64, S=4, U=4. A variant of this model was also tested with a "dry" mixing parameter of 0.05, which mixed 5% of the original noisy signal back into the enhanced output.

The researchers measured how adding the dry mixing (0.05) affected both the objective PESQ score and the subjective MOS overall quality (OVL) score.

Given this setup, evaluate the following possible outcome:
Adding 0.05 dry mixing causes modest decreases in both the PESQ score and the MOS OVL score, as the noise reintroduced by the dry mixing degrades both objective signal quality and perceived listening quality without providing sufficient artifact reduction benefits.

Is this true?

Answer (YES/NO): NO